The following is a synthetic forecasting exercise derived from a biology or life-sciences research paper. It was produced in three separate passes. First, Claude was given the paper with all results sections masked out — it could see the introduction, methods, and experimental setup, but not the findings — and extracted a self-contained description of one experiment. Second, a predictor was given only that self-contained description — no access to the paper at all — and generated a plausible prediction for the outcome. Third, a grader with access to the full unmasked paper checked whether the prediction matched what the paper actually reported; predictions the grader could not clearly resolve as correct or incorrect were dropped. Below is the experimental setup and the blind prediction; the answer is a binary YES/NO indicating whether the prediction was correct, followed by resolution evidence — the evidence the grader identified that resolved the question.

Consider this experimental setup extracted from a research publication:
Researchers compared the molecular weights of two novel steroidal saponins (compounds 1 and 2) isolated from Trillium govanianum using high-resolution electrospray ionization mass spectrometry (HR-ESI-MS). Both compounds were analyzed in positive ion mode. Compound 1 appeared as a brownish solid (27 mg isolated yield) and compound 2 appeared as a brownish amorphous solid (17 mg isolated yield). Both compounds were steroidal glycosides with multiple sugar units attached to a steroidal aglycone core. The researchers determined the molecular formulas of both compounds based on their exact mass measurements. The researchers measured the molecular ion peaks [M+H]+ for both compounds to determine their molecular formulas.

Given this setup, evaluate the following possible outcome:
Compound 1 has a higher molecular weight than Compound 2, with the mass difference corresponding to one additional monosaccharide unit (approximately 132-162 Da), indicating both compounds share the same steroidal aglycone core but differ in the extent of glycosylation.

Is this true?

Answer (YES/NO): NO